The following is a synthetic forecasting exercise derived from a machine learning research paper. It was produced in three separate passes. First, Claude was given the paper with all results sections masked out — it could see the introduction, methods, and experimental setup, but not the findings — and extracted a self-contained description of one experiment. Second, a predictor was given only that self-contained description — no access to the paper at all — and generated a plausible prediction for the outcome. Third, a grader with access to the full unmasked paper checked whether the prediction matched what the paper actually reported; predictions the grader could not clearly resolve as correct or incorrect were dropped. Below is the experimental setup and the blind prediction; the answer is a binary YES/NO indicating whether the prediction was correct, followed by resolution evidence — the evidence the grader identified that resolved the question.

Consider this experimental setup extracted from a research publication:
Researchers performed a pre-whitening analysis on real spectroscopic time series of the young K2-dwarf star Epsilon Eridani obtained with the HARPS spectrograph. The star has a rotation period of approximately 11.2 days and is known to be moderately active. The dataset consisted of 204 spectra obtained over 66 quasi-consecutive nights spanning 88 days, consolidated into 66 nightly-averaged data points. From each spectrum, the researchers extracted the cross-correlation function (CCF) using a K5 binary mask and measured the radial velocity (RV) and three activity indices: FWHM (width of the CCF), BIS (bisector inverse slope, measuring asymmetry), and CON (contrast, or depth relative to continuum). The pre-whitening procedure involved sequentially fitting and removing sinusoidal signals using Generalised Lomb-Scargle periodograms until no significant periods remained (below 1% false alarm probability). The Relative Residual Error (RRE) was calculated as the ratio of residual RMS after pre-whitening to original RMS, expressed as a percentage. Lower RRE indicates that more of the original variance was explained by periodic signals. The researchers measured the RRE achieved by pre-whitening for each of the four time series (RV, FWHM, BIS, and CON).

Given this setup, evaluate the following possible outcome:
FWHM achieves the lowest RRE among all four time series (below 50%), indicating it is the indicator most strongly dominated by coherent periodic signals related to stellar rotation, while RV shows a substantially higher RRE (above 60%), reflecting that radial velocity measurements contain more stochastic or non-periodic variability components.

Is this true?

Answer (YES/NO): NO